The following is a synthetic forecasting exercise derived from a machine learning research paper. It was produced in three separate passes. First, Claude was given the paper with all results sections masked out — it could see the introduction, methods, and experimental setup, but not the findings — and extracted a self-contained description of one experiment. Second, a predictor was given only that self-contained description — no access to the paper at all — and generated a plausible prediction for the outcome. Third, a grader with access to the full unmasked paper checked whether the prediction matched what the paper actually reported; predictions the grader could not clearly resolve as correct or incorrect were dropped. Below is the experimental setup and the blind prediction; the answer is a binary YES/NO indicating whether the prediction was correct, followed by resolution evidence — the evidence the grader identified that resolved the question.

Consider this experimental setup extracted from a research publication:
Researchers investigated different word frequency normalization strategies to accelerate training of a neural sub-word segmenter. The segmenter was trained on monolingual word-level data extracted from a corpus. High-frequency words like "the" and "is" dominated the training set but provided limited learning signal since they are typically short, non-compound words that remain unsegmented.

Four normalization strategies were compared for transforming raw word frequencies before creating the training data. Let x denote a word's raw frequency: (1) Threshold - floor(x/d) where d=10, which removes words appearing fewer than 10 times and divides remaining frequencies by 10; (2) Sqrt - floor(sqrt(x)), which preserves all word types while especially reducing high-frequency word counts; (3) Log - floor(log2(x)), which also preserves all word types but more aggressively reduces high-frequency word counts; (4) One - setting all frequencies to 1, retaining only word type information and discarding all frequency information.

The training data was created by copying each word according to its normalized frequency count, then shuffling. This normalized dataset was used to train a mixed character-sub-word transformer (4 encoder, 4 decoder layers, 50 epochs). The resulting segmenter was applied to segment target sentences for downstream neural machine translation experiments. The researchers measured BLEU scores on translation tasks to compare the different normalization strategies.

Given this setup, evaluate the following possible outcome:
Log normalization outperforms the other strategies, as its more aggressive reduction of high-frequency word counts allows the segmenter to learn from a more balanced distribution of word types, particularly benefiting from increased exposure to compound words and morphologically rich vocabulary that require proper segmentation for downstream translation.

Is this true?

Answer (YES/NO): NO